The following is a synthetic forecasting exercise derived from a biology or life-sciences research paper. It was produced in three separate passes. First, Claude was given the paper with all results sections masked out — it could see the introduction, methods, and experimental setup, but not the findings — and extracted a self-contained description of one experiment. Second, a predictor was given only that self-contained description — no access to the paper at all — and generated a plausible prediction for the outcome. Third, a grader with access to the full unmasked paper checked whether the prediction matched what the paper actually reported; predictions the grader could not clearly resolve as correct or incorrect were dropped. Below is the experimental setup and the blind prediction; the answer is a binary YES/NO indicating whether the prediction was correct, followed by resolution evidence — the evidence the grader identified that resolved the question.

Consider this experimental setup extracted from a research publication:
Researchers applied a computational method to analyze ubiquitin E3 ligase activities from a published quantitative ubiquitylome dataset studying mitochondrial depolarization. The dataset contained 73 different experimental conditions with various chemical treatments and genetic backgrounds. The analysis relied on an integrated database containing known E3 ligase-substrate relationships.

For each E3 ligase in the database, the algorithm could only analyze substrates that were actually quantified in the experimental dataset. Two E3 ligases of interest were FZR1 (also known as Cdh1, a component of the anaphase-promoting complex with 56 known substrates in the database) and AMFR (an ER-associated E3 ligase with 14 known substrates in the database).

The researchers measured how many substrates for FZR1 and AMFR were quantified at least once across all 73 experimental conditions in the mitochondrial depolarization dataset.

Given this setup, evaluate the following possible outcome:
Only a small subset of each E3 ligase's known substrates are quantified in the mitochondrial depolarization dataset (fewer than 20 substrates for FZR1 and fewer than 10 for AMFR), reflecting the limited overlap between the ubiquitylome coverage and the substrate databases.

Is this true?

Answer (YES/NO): YES